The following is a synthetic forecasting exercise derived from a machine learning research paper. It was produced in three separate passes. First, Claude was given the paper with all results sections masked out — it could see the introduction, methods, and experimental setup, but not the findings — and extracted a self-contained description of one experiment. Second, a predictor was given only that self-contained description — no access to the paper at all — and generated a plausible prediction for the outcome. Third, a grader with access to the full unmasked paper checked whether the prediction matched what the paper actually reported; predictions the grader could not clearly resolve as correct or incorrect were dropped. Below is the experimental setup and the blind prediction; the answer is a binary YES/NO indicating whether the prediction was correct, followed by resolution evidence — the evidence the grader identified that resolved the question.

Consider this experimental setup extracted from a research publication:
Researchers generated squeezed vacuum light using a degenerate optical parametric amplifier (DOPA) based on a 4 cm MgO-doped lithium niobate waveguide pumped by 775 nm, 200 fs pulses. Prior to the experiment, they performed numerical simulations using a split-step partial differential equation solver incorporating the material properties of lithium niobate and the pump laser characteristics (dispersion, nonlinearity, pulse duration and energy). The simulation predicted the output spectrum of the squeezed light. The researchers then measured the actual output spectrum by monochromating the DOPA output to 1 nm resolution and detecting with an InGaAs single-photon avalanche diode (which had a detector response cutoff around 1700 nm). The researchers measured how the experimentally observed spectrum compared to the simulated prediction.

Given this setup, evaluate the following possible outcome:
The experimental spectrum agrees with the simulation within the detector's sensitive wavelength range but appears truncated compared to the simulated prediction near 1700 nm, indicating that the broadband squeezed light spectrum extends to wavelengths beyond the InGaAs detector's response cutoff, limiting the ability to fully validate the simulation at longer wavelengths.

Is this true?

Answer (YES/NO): NO